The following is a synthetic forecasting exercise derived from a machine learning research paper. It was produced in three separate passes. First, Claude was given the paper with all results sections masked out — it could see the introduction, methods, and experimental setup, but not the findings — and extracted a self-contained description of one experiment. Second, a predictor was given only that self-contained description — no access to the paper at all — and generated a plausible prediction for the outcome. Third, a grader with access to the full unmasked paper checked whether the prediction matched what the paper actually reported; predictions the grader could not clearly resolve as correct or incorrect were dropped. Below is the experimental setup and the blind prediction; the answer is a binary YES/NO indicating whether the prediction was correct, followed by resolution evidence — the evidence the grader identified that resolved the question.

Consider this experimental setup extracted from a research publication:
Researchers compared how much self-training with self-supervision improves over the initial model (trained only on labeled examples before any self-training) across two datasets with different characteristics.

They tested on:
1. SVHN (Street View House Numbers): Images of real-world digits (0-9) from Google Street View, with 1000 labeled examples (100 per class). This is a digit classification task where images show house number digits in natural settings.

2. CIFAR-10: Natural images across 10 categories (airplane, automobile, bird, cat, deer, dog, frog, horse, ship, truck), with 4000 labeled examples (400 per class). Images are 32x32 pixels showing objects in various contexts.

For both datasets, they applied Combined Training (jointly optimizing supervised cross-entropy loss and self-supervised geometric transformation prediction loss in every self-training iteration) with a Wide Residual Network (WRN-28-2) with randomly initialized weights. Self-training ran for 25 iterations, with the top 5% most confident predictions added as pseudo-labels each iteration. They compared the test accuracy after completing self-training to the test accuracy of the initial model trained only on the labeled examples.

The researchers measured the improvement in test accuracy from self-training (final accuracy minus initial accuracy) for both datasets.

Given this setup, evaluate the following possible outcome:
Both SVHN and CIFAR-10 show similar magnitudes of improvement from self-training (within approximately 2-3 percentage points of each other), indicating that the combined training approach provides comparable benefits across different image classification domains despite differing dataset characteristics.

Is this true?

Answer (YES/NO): NO